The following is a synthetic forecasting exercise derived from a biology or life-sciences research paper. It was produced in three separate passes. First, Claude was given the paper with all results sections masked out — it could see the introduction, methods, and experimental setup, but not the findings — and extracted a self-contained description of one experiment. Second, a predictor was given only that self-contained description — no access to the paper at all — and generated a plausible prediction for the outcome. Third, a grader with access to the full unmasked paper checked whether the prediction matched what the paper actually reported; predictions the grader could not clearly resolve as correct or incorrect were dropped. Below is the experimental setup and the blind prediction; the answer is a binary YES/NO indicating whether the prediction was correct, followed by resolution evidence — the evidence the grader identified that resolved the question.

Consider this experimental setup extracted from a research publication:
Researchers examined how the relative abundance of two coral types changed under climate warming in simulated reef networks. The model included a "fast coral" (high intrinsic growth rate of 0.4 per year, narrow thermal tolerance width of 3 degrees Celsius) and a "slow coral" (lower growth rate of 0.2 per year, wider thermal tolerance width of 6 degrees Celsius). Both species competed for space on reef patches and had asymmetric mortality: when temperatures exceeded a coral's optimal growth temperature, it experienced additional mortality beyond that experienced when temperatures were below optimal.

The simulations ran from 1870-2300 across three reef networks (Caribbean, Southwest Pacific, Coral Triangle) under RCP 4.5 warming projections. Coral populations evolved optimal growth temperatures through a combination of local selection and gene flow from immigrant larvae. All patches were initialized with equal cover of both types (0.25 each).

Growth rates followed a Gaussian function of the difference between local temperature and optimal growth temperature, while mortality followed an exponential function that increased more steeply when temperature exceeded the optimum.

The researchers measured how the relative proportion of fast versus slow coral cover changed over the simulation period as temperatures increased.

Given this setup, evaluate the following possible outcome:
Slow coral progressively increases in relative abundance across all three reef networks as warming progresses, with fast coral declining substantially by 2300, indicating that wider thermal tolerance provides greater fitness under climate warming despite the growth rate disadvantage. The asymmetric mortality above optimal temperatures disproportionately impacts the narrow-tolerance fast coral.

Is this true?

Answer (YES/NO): NO